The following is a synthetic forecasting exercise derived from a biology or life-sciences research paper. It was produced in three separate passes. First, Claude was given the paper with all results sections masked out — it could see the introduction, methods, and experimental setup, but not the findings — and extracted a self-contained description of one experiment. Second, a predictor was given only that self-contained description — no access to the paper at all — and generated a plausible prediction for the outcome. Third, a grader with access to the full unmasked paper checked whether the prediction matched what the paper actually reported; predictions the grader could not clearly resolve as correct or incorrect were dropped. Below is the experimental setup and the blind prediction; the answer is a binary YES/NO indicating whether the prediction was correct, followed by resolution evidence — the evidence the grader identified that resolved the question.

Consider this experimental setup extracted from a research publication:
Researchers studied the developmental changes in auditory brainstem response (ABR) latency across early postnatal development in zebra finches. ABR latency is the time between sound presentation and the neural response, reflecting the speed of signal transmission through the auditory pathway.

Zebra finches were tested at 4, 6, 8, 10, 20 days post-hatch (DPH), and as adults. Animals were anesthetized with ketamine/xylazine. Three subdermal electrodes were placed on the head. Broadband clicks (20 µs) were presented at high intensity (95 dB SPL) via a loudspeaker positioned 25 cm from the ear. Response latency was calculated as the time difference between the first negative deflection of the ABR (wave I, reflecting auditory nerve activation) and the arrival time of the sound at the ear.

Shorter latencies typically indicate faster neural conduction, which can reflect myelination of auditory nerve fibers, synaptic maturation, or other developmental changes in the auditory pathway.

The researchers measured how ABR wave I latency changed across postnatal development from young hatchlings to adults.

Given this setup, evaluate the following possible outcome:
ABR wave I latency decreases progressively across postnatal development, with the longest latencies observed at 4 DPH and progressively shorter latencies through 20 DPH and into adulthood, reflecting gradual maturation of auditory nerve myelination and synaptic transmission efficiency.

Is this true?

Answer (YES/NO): NO